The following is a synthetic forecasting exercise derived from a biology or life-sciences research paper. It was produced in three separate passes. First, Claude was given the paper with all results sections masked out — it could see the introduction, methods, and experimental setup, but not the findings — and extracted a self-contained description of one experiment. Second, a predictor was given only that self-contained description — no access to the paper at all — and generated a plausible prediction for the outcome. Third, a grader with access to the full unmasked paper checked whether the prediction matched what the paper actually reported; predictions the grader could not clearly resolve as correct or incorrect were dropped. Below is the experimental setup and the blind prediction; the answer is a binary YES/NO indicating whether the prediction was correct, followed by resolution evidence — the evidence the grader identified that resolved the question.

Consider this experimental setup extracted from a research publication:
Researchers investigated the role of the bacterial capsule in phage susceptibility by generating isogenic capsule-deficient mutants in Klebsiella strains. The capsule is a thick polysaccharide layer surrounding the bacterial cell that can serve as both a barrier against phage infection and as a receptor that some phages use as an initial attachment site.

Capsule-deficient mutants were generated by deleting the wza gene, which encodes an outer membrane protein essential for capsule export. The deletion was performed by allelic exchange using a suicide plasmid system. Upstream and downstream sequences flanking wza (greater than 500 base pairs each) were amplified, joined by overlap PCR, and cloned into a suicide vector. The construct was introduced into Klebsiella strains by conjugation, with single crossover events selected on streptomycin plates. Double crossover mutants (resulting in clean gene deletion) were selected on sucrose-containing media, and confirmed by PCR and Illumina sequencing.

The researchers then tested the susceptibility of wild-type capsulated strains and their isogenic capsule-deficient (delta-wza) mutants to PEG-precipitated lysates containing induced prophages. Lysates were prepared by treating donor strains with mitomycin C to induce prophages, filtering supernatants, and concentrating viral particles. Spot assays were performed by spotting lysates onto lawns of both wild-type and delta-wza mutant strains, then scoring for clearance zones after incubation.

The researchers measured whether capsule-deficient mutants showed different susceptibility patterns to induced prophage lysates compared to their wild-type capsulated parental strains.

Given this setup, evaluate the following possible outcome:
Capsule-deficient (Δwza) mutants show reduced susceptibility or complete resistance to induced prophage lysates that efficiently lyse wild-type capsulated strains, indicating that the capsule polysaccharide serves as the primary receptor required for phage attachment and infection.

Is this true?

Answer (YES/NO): YES